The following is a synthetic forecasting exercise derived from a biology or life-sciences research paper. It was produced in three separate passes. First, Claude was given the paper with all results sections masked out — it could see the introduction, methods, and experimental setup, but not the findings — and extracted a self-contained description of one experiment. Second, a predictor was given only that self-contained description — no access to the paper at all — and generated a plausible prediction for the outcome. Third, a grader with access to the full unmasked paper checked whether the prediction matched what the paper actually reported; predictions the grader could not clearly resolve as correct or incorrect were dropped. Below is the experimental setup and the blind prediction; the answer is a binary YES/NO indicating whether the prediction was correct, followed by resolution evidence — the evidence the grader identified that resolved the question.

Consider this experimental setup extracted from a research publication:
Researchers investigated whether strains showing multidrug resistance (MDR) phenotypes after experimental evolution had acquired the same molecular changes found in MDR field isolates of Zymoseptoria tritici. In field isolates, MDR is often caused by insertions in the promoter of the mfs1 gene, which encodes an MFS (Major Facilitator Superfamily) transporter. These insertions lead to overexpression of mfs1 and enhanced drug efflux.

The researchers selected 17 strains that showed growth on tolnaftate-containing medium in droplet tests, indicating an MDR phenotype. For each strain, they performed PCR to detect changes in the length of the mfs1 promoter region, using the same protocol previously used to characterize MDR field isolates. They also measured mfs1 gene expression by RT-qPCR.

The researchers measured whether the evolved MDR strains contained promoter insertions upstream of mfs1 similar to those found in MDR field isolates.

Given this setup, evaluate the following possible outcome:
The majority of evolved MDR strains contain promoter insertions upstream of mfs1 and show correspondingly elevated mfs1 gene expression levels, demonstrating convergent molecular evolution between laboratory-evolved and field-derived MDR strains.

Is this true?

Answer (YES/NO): NO